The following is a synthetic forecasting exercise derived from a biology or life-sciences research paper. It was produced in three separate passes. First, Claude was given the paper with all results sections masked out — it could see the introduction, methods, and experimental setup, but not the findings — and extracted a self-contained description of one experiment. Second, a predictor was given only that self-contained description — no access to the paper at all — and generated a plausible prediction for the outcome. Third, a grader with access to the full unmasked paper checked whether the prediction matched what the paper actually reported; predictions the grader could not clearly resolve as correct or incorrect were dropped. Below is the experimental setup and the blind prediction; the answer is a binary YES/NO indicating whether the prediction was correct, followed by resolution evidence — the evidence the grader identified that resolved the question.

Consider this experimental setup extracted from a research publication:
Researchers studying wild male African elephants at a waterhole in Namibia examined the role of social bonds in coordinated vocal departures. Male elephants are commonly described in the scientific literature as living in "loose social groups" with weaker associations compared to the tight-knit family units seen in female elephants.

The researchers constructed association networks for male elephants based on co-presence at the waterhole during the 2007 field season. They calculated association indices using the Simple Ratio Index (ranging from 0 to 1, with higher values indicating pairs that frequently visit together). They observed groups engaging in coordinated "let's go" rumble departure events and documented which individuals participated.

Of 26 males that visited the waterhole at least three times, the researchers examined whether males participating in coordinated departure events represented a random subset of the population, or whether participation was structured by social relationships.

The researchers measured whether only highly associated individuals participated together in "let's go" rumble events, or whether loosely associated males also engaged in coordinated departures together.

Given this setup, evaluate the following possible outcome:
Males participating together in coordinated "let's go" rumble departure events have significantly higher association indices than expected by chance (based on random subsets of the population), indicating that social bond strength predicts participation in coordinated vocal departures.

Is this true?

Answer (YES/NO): YES